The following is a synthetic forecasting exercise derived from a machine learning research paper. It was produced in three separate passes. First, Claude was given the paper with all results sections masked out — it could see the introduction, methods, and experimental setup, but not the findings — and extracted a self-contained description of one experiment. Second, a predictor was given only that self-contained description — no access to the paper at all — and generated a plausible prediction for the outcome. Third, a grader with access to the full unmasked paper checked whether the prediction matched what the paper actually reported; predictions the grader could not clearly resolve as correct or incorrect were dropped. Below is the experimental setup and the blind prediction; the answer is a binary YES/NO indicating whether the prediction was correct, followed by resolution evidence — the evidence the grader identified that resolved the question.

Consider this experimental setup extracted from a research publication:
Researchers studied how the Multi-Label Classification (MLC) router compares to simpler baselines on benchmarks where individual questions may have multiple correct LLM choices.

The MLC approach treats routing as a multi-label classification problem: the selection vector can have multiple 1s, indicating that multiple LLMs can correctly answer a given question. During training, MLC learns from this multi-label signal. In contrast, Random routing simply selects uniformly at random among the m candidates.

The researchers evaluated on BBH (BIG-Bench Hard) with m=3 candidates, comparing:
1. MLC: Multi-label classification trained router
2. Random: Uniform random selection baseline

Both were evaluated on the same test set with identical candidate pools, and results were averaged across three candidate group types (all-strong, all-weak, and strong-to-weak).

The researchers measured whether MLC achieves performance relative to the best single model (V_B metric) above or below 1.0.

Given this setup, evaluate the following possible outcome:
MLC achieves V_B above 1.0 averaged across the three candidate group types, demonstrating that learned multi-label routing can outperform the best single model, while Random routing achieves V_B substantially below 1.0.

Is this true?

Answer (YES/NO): YES